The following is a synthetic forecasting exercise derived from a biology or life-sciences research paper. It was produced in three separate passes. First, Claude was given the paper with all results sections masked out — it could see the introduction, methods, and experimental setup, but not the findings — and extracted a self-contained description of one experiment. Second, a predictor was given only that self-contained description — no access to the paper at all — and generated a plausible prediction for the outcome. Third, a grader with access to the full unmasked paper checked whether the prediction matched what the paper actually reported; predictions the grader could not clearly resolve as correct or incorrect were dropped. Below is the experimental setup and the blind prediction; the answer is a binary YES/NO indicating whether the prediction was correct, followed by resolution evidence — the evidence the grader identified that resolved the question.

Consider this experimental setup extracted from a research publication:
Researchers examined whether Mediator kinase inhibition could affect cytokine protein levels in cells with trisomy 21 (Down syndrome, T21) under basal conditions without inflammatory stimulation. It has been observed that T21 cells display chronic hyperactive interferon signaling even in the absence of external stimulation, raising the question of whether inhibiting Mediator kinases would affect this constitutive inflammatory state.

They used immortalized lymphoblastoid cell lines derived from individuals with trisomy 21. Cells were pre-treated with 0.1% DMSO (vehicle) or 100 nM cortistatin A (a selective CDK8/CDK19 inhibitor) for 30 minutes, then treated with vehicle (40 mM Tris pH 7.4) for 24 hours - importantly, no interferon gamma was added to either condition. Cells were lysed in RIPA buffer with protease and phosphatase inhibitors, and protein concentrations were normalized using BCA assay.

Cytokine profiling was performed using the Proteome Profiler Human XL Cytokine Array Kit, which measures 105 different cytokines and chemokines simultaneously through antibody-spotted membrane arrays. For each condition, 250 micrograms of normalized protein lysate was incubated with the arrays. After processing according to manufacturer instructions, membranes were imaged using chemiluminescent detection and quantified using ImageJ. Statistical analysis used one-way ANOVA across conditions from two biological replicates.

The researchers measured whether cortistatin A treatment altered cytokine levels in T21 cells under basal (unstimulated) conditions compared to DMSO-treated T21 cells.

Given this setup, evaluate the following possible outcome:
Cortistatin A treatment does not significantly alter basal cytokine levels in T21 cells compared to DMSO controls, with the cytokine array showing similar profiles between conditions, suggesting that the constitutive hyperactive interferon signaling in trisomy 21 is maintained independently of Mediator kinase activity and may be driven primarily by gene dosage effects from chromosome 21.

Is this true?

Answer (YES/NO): NO